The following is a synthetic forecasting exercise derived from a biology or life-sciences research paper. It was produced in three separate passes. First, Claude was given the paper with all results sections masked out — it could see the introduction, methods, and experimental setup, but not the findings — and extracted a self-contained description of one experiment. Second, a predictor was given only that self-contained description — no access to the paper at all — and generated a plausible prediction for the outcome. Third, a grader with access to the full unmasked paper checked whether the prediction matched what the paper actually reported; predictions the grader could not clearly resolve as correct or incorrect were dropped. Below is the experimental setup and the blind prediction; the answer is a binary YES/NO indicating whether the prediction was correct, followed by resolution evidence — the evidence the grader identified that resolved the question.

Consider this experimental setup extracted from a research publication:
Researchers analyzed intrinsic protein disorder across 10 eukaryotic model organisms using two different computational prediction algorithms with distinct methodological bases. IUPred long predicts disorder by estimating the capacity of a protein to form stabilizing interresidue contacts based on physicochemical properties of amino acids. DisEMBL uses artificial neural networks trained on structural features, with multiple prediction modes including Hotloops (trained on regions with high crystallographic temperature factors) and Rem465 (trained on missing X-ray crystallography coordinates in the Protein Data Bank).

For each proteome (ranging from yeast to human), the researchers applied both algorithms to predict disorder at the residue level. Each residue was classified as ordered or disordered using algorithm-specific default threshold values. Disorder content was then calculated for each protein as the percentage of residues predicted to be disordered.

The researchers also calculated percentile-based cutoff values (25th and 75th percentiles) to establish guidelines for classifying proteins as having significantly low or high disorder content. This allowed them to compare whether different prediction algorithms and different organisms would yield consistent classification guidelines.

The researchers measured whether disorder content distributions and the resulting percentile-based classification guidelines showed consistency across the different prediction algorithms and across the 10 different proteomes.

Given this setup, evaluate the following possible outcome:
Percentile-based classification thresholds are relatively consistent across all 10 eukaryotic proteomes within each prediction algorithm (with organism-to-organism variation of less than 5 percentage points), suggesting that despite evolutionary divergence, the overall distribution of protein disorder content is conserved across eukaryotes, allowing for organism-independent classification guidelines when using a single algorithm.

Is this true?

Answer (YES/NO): NO